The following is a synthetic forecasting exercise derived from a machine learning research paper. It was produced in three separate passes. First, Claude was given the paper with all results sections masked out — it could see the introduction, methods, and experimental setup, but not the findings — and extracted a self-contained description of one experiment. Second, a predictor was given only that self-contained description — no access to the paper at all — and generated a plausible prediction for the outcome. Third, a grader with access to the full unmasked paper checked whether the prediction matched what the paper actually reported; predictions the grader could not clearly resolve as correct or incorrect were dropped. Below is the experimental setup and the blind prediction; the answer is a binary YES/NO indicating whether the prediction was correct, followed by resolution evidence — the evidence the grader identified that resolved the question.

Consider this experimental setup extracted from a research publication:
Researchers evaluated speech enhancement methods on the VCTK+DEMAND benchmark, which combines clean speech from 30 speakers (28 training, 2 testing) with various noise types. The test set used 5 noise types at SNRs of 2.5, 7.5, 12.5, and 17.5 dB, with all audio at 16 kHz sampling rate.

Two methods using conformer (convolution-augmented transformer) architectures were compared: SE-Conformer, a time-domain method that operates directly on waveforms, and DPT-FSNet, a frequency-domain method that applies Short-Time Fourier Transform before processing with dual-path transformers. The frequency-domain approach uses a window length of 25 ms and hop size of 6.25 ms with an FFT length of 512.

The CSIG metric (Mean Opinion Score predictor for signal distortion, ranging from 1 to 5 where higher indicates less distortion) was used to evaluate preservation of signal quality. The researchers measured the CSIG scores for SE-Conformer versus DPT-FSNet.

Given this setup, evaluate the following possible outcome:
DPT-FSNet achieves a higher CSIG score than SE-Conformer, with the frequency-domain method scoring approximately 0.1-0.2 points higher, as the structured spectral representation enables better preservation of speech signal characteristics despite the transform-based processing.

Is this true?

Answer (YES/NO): YES